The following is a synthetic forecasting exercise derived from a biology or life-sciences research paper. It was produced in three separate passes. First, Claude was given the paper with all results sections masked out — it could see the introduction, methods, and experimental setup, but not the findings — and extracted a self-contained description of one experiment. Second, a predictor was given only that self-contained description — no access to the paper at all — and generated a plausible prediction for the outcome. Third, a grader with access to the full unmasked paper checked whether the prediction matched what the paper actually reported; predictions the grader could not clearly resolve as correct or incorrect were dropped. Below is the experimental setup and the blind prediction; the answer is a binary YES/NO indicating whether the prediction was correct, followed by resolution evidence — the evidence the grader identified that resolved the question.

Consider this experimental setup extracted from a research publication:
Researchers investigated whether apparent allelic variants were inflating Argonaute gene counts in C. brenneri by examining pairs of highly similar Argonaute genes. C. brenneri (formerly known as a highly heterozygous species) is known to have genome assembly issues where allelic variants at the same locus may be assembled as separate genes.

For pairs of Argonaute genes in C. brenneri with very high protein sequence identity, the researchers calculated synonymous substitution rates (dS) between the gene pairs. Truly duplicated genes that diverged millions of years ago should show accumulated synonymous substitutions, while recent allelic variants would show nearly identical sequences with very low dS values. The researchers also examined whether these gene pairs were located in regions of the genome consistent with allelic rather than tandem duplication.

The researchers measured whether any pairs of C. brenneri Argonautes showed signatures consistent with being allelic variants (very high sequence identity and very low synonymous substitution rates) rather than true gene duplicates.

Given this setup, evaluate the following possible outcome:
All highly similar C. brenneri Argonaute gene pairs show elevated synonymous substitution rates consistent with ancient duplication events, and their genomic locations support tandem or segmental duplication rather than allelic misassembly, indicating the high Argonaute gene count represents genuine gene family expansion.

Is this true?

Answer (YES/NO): NO